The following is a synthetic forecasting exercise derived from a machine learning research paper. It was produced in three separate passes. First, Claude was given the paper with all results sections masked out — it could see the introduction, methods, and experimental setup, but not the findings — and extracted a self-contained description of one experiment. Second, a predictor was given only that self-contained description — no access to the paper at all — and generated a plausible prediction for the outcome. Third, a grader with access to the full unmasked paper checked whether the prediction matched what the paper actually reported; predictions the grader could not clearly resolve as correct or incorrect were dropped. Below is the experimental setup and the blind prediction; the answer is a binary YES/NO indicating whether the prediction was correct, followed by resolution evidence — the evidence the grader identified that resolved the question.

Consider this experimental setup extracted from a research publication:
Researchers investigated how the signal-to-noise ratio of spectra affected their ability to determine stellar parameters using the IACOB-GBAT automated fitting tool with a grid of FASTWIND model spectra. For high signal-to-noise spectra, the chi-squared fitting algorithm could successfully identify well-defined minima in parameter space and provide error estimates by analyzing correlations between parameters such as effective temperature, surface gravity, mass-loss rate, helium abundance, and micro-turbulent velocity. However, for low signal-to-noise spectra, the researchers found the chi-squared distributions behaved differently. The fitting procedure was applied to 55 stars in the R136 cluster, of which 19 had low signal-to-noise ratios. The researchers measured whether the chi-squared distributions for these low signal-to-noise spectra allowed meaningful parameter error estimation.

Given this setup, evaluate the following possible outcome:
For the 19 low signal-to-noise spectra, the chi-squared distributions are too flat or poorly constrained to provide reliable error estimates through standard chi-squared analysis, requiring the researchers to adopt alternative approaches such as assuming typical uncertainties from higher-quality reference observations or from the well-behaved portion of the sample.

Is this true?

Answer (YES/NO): NO